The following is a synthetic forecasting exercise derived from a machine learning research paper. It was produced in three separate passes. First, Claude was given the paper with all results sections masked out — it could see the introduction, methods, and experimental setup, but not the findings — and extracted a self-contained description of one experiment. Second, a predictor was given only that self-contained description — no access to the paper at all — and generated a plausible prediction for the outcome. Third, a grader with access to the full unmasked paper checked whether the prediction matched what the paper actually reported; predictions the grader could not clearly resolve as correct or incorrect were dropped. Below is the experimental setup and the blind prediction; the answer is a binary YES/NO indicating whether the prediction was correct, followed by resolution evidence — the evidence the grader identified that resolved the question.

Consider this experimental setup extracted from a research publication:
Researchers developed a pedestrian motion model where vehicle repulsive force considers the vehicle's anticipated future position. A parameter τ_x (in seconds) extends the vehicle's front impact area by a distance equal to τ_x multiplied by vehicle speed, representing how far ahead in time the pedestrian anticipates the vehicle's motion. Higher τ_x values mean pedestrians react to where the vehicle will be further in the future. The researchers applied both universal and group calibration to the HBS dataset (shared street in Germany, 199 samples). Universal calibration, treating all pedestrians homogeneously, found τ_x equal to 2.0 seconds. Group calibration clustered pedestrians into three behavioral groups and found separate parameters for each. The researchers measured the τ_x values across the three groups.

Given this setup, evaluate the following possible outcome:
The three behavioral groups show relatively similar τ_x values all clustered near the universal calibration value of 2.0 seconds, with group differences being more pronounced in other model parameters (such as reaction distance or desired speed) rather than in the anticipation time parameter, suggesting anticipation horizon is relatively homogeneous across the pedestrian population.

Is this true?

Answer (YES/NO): NO